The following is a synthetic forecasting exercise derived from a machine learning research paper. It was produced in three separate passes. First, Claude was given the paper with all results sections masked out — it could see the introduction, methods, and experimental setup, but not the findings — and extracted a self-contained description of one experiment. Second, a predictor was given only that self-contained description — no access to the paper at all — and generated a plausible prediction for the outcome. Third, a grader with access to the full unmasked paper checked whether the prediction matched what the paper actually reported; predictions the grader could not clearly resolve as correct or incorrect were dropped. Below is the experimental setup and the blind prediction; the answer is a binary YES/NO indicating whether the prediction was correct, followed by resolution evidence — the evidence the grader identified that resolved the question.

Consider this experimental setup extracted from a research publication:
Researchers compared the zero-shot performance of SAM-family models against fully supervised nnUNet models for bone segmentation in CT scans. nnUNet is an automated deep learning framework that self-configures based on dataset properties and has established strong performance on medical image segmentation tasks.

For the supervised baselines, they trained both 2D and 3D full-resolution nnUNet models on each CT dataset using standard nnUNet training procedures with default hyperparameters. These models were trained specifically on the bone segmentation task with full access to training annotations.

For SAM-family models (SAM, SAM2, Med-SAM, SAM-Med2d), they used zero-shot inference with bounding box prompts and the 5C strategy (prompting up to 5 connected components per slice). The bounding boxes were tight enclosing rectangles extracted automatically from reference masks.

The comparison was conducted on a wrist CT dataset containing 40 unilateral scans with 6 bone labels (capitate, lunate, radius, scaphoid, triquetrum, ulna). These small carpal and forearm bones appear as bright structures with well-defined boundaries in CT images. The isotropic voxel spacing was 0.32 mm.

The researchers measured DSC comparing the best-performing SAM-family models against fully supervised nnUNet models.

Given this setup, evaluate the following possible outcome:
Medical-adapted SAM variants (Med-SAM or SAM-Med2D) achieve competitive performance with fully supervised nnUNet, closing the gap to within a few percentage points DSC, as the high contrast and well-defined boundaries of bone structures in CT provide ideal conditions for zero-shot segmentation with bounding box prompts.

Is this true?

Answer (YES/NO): NO